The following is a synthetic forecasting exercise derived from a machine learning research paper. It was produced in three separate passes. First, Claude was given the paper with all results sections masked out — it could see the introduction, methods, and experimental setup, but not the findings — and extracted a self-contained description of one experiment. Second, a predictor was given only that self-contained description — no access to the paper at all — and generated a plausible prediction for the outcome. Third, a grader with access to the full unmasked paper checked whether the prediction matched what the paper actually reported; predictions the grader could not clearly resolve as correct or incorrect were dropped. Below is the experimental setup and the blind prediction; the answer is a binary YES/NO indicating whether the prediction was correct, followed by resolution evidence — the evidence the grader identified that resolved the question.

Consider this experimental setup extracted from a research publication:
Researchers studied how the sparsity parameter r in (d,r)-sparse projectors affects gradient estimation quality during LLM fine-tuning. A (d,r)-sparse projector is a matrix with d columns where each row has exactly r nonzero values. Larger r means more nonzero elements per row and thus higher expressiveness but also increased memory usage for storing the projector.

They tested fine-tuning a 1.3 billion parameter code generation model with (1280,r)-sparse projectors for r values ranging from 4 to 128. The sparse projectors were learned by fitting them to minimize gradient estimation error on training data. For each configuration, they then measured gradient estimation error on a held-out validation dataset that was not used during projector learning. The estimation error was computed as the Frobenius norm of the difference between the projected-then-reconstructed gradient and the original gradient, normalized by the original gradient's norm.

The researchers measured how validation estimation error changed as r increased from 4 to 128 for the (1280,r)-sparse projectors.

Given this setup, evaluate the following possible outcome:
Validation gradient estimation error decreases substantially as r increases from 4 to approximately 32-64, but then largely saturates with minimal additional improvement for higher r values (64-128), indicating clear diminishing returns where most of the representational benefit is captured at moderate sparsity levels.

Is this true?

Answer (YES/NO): NO